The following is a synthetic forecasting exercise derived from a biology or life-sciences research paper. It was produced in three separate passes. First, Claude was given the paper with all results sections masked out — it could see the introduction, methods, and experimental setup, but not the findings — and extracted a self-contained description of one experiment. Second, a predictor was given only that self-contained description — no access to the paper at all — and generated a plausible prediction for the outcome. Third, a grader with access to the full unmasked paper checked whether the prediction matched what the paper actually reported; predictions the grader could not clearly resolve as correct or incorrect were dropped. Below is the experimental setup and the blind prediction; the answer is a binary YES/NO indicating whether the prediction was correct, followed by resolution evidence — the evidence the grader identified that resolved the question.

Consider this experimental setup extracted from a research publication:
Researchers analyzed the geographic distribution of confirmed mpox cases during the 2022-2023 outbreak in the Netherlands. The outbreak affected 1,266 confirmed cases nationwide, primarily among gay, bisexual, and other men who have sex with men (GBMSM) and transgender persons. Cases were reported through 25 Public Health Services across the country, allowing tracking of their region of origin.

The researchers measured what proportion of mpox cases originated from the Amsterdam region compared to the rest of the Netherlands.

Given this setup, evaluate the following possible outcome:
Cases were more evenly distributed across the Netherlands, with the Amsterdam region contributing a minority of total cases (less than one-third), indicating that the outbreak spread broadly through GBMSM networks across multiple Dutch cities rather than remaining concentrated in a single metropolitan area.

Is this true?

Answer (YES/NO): NO